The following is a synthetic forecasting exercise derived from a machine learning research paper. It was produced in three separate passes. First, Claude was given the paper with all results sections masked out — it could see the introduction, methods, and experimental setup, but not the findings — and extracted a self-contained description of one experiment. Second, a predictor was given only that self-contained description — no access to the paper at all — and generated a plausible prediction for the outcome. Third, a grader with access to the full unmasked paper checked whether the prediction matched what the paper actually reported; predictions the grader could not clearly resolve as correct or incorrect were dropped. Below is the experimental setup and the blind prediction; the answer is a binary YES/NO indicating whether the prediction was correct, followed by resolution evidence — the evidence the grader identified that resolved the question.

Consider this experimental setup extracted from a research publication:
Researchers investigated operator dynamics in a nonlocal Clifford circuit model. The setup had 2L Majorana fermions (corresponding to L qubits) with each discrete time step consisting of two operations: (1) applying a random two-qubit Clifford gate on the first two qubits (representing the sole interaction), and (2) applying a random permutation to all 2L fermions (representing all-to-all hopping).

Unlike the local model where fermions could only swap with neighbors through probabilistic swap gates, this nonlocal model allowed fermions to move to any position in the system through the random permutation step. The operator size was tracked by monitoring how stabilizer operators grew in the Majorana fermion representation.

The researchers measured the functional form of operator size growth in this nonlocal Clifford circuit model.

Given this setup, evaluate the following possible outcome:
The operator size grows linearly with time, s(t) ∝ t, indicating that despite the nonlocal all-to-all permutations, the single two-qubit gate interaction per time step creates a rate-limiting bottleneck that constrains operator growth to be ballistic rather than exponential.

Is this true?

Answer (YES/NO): NO